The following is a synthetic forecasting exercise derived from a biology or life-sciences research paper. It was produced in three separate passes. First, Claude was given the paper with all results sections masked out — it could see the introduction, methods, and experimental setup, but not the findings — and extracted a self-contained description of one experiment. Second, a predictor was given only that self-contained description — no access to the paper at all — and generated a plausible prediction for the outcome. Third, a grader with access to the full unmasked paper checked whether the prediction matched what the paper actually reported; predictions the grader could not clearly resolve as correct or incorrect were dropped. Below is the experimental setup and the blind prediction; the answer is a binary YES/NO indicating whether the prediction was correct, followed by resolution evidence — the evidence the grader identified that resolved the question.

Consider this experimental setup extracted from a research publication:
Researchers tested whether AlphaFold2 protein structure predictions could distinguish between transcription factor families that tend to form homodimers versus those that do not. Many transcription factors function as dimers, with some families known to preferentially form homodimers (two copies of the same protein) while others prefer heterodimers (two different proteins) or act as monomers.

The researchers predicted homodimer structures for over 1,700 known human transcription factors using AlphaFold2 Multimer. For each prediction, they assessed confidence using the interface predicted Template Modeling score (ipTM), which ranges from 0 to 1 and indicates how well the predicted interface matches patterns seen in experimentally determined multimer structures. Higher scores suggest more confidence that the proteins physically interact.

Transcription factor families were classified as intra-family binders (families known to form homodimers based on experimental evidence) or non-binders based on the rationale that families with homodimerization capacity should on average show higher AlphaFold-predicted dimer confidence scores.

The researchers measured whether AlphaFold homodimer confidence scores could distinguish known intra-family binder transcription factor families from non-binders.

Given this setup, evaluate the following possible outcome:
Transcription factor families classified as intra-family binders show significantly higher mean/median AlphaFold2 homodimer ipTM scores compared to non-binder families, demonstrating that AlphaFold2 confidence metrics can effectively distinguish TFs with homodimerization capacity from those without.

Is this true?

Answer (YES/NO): NO